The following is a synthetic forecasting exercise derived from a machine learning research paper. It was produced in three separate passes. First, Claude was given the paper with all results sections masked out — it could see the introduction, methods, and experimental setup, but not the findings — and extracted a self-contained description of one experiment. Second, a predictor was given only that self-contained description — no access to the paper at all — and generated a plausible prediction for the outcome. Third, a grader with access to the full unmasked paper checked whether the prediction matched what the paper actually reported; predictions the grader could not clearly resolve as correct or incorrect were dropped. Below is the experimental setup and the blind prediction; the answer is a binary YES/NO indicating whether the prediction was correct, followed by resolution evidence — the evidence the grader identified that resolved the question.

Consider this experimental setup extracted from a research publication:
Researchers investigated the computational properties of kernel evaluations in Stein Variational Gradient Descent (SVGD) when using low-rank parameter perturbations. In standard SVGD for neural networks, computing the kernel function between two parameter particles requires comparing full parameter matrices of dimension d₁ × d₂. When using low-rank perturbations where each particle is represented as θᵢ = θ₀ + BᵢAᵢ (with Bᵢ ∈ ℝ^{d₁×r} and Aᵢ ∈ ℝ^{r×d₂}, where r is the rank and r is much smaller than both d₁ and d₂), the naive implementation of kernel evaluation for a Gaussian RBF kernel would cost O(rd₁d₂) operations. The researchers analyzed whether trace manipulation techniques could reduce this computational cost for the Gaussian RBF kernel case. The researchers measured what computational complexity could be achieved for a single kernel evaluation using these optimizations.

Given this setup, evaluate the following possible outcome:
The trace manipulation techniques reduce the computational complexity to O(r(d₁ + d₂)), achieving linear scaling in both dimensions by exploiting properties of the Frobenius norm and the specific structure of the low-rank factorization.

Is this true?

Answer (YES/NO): NO